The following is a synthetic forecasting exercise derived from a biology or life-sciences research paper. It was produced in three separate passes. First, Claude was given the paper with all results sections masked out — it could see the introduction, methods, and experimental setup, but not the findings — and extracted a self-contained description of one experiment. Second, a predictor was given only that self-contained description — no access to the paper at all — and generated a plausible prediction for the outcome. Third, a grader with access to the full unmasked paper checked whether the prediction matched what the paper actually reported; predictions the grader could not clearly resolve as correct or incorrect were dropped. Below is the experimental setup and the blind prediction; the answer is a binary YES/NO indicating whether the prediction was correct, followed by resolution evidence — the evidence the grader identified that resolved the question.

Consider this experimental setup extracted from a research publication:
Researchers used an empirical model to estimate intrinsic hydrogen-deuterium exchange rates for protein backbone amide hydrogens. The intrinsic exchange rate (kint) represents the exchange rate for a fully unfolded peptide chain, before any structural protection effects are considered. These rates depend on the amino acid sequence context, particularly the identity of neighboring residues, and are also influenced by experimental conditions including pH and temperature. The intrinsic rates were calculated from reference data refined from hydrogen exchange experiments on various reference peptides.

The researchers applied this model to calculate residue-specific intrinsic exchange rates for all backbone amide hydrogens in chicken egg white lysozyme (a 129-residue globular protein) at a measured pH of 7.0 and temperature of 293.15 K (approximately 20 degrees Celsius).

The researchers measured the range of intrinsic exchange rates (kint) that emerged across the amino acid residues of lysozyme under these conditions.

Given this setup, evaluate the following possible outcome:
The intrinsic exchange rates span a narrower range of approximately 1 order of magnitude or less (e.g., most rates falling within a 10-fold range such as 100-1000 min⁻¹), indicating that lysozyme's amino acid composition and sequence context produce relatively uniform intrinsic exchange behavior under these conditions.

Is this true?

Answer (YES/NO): NO